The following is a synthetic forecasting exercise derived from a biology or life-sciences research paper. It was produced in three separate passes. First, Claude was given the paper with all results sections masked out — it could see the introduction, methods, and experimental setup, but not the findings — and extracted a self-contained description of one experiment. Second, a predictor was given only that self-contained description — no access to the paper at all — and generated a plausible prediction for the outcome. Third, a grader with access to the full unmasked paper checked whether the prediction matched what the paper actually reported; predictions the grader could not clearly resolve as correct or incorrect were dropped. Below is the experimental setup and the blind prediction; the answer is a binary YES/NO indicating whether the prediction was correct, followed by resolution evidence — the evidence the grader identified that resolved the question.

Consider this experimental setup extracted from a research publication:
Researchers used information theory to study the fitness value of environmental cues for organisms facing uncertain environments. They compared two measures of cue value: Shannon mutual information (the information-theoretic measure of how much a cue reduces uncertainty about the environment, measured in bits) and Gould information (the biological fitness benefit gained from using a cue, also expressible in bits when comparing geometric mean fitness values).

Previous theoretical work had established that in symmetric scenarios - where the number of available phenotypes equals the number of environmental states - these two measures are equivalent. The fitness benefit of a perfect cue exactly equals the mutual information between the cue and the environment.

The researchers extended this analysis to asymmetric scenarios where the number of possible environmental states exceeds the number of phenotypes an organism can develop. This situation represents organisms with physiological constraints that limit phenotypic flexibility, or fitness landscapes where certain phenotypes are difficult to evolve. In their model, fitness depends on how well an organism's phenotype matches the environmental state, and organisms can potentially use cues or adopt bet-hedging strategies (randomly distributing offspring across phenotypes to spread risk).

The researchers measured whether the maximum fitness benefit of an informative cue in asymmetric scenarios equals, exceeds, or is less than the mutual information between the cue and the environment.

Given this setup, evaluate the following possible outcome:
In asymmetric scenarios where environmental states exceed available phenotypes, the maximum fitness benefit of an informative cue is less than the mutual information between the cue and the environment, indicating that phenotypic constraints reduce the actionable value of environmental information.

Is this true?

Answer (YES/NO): YES